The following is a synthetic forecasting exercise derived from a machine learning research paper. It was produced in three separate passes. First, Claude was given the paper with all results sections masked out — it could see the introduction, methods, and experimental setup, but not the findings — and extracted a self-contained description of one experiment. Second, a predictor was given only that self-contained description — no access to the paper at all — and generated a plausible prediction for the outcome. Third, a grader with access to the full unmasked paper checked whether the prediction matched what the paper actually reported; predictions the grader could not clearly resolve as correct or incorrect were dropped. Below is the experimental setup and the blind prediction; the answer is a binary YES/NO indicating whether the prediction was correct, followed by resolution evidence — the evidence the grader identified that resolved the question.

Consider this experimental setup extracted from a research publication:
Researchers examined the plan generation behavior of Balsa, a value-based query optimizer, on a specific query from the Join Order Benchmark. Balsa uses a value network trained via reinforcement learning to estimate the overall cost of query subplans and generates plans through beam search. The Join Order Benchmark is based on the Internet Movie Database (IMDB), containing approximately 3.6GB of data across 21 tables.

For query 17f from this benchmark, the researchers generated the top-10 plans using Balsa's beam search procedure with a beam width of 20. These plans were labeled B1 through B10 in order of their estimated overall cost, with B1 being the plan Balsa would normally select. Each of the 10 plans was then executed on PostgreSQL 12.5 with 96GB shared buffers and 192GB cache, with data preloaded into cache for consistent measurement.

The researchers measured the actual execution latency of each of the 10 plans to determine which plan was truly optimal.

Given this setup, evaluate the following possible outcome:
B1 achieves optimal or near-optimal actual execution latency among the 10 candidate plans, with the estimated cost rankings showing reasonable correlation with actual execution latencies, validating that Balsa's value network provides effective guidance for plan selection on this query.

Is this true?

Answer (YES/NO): NO